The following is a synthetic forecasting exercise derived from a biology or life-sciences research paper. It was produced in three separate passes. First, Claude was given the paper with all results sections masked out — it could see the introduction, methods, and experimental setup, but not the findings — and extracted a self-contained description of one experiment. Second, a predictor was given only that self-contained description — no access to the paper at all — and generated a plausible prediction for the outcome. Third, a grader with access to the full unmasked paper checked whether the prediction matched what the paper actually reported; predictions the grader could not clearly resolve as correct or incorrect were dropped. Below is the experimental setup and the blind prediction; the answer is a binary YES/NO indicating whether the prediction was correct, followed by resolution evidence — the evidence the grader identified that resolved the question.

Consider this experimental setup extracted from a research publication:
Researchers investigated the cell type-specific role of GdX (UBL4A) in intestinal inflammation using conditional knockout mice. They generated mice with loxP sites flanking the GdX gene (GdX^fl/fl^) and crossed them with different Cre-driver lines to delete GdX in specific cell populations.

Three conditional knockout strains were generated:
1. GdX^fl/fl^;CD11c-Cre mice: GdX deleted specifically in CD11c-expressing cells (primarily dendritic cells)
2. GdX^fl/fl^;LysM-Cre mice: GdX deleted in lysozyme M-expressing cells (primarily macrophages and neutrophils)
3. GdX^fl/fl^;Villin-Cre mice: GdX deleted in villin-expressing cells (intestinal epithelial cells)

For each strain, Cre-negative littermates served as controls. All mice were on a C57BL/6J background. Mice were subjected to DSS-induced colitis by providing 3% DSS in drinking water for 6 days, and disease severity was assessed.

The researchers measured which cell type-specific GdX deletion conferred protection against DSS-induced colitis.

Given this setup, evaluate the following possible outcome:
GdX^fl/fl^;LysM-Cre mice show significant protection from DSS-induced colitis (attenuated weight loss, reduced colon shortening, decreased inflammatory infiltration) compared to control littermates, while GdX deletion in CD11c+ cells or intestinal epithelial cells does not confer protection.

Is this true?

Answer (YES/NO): NO